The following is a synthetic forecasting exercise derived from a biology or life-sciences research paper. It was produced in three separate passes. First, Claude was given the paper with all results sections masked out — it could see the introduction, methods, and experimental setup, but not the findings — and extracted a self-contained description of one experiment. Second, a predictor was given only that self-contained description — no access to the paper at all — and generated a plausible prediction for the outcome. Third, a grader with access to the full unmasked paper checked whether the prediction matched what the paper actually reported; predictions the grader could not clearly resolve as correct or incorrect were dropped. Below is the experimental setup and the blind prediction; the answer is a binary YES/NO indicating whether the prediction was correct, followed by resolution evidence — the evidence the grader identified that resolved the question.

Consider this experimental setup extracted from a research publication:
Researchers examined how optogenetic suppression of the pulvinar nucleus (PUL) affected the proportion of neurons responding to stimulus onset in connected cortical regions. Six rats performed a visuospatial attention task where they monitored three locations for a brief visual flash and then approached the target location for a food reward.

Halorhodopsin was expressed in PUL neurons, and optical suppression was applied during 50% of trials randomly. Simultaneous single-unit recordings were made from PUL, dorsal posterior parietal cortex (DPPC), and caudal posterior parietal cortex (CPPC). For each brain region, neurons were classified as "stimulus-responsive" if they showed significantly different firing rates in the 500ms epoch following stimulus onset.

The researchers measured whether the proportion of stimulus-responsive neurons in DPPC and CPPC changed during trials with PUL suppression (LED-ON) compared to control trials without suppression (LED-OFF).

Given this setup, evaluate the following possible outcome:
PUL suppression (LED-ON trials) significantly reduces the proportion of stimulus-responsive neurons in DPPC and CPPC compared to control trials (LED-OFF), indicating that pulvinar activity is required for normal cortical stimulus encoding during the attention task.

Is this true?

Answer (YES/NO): NO